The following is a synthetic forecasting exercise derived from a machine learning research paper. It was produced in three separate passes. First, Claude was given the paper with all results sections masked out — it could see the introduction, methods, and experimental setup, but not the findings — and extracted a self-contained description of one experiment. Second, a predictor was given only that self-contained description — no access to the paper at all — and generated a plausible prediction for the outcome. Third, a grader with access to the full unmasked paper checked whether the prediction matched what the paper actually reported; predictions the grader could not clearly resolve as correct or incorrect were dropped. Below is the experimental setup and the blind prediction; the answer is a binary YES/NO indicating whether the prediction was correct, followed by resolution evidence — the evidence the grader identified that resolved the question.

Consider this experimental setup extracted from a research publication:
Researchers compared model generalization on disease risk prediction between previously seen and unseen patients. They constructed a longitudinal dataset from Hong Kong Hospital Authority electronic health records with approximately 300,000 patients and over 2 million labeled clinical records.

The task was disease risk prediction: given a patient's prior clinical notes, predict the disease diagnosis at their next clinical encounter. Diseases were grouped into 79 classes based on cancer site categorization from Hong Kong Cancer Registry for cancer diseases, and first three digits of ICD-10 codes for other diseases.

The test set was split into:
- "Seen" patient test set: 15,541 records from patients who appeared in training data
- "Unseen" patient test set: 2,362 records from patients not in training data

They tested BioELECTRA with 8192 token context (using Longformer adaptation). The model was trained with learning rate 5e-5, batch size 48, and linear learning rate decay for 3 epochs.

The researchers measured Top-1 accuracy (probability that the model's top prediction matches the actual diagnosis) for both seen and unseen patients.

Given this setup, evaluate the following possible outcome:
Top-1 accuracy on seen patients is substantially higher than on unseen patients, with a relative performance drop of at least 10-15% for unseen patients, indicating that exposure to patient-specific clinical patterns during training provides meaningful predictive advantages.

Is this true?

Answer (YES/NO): YES